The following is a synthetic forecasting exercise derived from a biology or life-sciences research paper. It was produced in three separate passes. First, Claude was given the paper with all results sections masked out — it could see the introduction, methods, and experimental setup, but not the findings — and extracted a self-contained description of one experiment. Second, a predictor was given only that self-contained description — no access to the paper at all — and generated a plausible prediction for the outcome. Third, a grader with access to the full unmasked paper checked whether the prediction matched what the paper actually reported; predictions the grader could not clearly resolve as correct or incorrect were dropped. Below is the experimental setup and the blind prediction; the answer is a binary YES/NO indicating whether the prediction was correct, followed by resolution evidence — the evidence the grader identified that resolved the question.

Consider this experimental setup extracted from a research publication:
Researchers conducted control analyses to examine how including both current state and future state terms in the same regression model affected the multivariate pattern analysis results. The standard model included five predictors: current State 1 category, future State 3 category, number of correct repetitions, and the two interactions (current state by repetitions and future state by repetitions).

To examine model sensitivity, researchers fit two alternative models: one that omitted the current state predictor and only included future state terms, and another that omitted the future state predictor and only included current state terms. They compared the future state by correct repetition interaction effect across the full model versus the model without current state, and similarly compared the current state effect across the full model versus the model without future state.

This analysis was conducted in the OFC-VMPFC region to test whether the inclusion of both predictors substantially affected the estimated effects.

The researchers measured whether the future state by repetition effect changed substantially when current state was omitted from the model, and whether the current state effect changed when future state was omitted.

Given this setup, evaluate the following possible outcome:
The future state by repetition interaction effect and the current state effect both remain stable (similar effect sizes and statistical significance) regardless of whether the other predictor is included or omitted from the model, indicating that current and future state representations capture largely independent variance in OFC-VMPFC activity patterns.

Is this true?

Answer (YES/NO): YES